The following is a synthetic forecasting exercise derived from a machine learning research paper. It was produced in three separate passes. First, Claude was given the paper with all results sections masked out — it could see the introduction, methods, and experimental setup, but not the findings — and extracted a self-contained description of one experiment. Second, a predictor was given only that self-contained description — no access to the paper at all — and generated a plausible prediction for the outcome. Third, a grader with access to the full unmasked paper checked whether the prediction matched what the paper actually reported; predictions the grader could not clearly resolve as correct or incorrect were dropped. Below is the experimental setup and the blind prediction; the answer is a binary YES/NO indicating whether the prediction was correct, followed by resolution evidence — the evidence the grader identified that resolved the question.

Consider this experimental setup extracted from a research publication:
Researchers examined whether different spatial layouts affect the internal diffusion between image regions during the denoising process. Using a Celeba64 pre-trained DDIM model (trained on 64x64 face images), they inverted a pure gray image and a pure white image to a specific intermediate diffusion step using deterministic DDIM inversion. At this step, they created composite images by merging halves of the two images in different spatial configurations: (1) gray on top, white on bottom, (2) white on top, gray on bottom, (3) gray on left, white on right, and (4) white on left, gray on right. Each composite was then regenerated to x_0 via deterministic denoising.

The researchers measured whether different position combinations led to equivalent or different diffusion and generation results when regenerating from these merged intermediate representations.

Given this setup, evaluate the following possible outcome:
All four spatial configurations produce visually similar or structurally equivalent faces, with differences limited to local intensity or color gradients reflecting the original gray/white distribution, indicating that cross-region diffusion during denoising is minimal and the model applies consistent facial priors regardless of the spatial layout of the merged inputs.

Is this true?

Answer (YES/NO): NO